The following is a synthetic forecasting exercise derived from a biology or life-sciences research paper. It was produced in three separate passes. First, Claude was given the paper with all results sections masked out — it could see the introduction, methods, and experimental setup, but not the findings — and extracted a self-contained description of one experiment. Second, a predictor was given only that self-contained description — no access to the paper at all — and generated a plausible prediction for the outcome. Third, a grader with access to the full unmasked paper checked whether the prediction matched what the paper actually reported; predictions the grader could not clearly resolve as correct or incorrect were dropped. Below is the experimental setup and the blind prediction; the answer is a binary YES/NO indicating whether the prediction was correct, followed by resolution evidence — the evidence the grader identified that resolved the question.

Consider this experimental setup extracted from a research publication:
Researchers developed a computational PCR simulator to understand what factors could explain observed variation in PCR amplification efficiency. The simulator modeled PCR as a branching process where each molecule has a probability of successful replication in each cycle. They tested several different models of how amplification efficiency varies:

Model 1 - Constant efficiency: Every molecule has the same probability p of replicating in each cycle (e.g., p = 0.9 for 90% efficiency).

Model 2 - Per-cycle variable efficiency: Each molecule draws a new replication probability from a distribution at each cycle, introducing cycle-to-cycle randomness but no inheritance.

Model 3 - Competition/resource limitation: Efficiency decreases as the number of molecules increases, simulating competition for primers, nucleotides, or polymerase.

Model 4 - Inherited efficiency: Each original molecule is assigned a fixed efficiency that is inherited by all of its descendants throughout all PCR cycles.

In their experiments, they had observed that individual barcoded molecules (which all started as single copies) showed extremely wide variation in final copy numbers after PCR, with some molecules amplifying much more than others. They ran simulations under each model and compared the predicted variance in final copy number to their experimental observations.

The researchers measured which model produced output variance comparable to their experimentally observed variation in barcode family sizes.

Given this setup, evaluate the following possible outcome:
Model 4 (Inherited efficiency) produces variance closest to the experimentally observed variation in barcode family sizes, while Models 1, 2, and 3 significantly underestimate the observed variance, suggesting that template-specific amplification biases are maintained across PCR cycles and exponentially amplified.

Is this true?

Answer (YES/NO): YES